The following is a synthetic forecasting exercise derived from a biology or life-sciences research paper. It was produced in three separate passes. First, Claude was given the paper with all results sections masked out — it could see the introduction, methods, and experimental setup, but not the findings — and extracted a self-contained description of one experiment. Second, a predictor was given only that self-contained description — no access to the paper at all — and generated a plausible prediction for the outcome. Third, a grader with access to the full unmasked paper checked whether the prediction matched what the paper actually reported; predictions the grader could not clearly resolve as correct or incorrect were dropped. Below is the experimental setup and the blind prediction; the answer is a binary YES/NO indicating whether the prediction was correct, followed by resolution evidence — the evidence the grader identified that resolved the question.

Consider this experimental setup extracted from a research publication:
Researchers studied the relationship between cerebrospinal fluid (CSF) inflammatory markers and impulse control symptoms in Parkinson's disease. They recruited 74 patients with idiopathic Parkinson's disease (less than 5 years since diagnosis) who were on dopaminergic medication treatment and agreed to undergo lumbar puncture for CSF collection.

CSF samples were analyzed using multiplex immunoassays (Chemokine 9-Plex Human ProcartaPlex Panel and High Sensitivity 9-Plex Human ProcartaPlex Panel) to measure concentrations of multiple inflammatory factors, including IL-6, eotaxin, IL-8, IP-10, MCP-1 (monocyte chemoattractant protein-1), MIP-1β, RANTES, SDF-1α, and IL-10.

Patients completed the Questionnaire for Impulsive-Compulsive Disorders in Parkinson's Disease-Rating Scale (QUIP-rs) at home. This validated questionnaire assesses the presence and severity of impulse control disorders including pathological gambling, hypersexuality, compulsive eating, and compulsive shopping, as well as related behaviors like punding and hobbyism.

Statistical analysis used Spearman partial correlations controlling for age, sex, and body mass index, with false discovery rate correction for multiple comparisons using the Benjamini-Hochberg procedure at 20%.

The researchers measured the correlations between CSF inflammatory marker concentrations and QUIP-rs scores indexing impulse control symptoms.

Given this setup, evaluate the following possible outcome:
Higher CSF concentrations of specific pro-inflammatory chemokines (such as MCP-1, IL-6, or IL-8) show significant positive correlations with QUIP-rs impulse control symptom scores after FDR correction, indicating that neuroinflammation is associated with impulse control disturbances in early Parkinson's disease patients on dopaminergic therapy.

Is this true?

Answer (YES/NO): NO